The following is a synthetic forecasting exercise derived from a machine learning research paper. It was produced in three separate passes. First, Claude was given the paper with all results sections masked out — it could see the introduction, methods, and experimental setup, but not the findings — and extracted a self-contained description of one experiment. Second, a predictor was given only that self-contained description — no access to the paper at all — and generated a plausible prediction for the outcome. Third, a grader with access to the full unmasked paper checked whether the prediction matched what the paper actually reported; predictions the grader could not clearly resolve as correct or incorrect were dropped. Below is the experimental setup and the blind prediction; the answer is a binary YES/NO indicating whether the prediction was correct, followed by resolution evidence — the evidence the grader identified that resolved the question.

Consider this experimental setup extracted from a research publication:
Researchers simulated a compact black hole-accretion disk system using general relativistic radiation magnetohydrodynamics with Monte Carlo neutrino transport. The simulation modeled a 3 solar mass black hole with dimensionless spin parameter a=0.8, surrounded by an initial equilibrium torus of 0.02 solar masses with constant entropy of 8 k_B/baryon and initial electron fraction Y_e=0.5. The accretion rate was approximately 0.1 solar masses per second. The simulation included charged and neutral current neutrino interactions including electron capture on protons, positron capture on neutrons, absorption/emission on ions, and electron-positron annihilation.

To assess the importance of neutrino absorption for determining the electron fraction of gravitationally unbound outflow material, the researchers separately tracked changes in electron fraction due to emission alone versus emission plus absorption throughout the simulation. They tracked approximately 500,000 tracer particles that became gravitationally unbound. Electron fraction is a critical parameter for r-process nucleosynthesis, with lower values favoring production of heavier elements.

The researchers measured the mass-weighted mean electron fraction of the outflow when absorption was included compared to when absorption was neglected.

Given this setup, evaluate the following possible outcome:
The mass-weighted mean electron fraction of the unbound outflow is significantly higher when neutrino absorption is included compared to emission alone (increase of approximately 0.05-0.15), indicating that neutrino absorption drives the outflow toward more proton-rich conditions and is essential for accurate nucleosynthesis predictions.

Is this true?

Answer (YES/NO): YES